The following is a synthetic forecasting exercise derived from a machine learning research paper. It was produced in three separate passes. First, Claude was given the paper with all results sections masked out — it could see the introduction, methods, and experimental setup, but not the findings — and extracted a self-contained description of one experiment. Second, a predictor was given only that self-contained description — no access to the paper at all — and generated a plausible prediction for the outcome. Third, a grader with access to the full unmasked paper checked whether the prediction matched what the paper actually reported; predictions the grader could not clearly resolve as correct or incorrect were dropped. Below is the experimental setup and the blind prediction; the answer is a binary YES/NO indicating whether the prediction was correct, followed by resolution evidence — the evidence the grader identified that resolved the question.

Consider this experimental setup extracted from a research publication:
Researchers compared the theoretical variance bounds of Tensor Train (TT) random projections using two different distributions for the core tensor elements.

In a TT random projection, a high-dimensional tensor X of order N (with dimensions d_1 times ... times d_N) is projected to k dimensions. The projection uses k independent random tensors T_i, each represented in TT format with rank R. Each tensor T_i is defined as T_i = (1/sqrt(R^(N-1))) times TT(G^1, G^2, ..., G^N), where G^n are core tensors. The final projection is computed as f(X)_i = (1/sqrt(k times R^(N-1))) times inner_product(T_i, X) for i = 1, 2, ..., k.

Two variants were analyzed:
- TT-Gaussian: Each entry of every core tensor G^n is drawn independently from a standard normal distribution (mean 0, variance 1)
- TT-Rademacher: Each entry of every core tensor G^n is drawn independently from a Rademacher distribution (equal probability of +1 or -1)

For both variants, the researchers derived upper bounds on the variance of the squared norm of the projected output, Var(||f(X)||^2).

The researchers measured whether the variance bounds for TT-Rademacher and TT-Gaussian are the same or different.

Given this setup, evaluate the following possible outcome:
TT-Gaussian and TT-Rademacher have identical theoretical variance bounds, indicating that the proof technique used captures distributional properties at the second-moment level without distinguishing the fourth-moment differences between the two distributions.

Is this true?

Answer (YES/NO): YES